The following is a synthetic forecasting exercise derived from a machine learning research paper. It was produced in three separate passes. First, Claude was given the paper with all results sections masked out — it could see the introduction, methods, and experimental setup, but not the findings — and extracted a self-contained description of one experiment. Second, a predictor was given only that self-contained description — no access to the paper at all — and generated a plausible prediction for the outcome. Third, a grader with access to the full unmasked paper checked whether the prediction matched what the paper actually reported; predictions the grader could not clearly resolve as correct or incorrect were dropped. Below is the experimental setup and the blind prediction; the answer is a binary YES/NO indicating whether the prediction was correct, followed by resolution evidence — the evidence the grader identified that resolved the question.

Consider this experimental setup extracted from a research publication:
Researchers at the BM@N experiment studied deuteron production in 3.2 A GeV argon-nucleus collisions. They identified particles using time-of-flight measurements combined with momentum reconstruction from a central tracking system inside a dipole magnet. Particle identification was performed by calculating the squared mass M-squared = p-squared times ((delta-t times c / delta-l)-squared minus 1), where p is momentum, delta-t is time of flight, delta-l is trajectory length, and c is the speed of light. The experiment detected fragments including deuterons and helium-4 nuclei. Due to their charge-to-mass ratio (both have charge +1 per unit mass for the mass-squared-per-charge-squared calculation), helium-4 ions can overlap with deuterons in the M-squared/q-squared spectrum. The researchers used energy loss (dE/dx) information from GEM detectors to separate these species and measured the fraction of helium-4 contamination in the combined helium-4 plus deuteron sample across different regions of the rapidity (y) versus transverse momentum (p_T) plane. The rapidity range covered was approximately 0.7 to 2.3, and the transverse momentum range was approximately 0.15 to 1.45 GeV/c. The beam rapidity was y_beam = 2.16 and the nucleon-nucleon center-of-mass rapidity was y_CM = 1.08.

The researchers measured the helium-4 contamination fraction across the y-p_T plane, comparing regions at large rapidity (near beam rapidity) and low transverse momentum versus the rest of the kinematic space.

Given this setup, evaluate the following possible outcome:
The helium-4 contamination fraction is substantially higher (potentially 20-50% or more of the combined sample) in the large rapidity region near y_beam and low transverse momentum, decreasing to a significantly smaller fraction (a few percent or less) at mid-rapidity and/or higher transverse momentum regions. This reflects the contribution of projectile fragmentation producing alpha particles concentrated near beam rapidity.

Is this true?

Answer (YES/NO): YES